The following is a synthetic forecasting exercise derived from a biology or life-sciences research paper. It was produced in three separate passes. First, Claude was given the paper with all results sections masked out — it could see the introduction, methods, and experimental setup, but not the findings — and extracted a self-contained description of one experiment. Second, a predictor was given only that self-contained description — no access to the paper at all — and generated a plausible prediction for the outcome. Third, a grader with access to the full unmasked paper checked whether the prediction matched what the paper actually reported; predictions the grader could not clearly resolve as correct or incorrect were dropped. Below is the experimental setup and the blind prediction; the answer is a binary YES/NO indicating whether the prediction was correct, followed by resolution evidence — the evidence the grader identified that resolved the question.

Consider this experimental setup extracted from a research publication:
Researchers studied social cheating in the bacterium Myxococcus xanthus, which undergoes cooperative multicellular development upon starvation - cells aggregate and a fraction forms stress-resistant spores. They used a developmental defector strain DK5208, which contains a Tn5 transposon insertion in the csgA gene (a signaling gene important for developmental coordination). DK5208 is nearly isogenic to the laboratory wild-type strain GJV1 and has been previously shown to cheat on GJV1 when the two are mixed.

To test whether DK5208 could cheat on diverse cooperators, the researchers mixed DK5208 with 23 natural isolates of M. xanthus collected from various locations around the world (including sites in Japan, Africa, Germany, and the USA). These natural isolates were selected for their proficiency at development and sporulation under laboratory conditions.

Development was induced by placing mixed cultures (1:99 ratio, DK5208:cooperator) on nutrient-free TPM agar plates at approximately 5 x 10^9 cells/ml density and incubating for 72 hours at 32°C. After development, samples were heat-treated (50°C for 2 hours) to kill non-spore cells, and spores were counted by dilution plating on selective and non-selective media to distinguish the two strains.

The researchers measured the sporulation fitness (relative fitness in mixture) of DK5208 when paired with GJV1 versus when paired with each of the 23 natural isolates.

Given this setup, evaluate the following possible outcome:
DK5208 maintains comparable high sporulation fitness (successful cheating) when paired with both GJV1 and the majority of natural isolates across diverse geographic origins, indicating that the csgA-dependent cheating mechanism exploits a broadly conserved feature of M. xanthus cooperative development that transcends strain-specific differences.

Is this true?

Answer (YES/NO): NO